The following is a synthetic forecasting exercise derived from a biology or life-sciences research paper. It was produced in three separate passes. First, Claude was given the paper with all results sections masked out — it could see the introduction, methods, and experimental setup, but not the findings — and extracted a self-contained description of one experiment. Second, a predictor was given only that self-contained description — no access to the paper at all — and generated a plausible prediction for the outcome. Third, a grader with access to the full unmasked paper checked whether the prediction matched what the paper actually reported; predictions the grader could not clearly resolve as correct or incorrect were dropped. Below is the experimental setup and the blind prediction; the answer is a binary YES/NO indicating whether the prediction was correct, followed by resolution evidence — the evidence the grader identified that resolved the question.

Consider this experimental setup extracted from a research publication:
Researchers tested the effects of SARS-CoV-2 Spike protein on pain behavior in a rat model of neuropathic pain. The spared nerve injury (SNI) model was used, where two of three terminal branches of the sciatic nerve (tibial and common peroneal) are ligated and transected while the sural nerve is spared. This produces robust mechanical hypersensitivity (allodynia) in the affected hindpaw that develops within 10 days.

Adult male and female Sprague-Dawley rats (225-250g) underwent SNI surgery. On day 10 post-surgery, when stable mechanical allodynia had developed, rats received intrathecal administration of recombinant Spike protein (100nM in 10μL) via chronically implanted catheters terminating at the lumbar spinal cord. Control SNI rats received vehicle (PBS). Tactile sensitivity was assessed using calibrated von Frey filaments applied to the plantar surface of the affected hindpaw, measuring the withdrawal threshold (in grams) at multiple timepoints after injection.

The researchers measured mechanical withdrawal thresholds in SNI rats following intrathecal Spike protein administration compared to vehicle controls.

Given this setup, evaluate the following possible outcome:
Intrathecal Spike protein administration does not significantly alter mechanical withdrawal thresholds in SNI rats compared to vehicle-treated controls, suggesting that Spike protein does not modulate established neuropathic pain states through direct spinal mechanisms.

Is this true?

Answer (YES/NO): NO